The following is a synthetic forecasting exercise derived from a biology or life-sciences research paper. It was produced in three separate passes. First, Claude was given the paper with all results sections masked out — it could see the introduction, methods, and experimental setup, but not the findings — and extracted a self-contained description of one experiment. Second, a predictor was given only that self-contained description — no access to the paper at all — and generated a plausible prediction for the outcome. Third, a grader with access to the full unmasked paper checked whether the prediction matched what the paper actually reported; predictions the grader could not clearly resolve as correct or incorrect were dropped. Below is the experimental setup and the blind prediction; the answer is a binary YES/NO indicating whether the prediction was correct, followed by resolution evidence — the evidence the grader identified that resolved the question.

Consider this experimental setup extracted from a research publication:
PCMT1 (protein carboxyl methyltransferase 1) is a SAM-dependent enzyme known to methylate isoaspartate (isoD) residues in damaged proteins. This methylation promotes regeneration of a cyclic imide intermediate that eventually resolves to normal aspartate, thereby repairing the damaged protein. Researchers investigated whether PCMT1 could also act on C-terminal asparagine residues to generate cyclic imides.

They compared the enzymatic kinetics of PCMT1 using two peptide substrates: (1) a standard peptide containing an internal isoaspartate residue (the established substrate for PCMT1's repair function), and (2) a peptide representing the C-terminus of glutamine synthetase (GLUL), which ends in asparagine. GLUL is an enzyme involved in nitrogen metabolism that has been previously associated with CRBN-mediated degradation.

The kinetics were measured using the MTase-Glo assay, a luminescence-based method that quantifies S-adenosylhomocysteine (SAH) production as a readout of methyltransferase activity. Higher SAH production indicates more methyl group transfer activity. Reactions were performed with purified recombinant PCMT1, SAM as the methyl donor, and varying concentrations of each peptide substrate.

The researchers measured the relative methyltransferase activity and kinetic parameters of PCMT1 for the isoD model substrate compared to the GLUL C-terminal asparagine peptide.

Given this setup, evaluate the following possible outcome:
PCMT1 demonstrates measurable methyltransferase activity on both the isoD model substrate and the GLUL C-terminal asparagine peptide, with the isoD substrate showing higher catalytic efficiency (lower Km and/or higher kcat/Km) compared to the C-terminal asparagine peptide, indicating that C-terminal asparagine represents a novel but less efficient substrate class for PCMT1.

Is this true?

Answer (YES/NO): YES